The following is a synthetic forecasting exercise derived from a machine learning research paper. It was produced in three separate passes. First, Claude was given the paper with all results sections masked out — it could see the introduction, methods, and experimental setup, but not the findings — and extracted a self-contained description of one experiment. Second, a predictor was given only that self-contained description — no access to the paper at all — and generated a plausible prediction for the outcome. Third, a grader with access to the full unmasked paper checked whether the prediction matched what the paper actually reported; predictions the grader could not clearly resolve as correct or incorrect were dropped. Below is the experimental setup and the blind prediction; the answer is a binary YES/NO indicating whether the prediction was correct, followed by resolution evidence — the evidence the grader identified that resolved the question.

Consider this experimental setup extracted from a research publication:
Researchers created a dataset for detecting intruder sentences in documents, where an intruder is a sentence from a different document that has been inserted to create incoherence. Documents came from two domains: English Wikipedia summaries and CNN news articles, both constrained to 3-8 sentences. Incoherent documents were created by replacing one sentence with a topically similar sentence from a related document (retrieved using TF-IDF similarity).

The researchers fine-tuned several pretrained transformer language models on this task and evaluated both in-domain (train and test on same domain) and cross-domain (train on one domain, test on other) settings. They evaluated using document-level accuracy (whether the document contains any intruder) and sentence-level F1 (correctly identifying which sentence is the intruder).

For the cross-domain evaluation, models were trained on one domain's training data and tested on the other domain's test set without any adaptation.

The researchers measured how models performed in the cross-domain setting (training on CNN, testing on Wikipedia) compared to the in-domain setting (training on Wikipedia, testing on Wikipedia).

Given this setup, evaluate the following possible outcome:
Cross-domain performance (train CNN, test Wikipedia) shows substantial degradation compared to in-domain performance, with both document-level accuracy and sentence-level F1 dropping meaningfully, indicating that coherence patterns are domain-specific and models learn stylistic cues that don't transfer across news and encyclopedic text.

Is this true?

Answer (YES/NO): YES